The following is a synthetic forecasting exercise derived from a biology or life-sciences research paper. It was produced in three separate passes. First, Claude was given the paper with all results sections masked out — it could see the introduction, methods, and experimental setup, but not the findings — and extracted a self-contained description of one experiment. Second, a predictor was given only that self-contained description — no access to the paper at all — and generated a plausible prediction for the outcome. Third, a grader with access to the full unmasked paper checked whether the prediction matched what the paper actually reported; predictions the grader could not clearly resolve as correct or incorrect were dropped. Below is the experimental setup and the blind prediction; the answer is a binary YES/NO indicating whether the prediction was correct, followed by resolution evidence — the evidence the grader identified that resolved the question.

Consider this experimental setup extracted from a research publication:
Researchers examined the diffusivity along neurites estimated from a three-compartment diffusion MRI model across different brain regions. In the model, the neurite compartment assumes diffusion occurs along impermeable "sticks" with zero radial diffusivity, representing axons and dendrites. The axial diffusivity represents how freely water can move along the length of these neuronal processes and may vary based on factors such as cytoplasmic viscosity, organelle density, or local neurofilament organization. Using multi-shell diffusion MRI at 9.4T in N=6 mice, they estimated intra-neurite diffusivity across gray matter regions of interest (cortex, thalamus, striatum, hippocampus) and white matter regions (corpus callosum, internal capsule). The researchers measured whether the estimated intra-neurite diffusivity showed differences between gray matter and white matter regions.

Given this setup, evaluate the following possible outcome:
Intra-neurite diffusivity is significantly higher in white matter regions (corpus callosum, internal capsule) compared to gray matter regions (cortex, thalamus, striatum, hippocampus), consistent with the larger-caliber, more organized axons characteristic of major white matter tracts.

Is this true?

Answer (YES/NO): NO